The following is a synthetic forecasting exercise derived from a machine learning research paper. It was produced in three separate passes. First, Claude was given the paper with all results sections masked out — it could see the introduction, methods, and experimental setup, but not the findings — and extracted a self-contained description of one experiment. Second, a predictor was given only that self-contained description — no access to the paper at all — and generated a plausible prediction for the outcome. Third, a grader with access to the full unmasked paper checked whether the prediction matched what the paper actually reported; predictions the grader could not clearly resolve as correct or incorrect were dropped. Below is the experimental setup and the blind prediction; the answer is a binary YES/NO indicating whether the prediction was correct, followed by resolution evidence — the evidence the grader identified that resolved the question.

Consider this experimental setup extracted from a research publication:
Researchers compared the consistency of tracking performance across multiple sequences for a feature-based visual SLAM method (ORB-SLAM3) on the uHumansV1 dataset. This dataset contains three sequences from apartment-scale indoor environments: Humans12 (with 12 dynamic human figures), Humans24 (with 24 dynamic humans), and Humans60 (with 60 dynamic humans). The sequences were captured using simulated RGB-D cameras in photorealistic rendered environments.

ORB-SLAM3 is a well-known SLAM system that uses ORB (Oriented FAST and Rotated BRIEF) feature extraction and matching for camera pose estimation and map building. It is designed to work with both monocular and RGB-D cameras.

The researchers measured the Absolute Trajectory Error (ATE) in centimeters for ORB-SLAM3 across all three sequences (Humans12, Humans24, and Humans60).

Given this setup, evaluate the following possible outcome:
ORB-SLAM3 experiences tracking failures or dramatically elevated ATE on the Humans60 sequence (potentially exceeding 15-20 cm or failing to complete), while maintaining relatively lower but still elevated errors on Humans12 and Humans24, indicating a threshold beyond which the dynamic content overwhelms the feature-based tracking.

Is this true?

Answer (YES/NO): NO